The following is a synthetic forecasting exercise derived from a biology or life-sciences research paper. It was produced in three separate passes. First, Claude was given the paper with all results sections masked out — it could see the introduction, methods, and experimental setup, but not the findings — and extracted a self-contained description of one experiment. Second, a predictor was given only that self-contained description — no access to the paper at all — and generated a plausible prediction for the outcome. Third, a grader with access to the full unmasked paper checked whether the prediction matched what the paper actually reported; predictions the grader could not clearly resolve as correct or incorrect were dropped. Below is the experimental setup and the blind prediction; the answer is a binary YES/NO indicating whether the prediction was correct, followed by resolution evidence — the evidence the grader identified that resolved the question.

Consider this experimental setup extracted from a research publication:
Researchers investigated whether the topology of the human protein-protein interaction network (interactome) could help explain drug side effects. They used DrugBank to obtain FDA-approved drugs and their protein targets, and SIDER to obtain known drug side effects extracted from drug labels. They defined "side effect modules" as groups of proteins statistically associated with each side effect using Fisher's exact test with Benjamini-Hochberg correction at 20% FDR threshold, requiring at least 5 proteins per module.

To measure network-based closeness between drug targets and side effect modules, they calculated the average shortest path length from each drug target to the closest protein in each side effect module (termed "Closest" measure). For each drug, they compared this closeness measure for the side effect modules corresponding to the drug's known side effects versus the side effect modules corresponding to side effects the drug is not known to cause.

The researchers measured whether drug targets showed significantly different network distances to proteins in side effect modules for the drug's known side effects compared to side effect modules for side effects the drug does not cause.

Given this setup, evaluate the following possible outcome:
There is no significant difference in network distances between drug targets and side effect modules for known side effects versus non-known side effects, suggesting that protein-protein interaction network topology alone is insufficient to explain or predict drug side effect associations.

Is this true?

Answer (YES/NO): NO